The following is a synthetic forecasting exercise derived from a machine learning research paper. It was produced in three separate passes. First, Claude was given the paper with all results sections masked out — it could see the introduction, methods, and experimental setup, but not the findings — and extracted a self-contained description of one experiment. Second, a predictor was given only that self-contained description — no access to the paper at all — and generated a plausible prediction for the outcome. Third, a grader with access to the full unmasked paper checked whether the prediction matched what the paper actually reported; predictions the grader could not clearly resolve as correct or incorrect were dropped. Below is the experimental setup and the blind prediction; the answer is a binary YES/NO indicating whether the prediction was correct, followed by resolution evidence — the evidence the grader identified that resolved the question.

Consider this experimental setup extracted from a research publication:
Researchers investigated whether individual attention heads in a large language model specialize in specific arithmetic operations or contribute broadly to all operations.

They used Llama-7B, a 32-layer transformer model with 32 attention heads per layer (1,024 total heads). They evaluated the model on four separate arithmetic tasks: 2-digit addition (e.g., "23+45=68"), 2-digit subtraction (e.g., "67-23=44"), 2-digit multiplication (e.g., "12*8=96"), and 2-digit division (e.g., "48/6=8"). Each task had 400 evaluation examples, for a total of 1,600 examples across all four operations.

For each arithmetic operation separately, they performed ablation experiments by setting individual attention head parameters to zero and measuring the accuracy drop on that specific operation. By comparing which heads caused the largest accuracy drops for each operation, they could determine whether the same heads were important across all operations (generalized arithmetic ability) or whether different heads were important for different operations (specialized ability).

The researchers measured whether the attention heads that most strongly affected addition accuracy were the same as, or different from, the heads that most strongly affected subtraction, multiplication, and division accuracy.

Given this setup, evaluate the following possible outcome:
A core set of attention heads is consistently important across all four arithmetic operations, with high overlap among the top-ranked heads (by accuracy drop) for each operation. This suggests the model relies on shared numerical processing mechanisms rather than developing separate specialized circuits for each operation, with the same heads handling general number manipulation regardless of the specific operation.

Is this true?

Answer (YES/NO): NO